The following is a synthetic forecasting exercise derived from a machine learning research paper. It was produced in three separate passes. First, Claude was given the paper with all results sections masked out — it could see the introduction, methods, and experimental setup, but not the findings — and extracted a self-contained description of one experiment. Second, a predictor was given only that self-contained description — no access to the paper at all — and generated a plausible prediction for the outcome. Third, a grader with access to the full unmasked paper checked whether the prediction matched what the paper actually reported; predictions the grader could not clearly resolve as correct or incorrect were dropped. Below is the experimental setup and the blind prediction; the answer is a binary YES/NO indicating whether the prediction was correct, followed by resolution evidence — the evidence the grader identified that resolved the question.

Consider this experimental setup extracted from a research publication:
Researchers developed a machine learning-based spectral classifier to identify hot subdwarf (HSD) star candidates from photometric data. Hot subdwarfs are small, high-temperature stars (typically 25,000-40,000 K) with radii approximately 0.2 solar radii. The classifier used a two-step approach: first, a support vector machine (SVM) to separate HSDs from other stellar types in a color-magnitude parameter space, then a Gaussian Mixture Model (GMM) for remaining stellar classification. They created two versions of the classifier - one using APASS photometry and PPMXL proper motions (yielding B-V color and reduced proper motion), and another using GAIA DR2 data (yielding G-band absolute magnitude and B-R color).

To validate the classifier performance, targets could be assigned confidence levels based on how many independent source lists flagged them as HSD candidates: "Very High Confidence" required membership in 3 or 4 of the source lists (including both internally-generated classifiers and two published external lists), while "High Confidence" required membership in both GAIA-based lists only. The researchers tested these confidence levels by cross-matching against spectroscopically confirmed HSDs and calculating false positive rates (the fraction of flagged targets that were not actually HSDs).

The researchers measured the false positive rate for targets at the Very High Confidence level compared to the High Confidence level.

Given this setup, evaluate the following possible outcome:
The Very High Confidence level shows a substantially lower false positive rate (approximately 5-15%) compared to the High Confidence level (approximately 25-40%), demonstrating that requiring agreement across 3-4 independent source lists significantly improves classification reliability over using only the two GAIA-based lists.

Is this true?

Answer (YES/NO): NO